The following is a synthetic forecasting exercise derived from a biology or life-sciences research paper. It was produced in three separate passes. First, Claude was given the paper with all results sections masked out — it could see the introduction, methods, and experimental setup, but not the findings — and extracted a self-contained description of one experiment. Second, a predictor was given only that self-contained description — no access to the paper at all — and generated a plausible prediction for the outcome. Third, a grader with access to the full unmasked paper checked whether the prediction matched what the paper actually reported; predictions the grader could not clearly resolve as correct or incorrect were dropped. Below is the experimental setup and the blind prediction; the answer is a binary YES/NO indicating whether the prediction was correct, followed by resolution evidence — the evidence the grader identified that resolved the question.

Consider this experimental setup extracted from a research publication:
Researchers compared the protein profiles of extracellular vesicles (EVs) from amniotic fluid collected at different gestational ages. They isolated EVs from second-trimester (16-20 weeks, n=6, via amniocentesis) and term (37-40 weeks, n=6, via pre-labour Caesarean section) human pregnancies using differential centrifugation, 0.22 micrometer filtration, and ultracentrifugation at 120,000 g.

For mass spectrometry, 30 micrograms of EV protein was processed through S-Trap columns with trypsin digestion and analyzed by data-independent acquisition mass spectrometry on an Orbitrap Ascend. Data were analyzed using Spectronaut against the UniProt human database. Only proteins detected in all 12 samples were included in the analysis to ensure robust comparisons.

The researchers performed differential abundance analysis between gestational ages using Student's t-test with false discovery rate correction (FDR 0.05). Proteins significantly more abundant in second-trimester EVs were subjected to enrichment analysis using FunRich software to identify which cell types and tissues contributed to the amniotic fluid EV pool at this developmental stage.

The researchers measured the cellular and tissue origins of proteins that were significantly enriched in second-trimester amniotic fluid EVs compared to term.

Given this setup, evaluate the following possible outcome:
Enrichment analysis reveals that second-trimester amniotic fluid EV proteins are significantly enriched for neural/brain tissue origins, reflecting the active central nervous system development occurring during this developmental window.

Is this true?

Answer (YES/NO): YES